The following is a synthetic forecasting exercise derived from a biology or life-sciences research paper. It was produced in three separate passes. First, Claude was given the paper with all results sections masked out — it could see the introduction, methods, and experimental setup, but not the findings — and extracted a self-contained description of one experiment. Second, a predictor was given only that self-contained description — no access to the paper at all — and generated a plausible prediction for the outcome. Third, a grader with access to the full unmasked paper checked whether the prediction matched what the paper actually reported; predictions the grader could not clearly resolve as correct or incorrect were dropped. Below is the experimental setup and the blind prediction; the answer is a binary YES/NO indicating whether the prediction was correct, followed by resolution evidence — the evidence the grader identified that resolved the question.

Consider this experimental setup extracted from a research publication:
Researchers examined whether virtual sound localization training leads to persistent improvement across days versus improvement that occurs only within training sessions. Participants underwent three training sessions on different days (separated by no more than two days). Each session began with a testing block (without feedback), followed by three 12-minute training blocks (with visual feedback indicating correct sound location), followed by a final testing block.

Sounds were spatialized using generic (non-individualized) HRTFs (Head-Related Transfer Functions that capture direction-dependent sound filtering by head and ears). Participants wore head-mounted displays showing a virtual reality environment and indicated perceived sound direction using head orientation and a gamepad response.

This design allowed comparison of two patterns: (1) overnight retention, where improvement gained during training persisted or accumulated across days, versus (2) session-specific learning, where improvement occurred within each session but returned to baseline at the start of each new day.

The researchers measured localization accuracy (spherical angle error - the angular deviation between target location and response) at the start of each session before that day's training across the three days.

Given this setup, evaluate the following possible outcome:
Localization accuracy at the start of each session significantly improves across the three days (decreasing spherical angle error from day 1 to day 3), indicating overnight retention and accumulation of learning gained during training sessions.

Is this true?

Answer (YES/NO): YES